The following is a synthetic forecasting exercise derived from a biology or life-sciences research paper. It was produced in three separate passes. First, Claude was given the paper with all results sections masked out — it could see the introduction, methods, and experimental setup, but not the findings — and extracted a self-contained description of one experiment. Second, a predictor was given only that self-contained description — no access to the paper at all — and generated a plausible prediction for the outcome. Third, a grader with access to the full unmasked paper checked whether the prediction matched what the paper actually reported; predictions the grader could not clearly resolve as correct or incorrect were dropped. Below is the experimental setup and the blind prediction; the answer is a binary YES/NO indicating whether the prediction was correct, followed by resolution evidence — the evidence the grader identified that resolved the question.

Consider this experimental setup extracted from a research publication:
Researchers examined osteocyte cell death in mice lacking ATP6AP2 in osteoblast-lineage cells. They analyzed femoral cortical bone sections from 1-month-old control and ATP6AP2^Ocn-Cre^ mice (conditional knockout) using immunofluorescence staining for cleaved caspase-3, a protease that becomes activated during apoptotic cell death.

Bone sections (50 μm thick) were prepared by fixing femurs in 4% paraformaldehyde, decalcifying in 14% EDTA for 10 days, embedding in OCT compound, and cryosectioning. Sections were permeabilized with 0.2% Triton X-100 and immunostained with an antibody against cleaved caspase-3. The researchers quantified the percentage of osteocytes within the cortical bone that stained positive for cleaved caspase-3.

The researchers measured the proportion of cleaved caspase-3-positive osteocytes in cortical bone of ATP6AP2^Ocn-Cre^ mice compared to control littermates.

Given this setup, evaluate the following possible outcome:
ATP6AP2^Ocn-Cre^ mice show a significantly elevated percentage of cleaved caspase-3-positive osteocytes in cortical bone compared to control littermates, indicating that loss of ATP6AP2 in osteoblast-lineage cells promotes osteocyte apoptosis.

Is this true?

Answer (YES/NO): YES